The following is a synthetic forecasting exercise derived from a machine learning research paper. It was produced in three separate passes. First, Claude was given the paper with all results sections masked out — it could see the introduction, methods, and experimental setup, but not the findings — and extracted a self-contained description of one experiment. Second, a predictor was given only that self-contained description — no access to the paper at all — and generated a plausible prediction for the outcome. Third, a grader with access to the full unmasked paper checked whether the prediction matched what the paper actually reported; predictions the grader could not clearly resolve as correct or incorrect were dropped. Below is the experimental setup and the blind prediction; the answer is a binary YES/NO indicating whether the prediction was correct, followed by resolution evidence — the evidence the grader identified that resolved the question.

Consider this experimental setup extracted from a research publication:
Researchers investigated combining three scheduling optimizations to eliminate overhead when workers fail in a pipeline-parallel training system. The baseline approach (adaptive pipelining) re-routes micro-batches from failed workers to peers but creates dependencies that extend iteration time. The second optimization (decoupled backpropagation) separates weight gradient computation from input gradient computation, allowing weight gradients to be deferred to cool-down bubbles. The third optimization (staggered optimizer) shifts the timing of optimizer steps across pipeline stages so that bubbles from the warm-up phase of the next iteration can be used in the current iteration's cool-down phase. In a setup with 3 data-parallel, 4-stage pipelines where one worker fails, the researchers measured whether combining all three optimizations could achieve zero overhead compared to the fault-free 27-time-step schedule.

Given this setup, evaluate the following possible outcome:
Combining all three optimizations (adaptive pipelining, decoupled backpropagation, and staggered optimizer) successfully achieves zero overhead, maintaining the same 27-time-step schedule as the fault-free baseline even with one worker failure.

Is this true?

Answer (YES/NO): YES